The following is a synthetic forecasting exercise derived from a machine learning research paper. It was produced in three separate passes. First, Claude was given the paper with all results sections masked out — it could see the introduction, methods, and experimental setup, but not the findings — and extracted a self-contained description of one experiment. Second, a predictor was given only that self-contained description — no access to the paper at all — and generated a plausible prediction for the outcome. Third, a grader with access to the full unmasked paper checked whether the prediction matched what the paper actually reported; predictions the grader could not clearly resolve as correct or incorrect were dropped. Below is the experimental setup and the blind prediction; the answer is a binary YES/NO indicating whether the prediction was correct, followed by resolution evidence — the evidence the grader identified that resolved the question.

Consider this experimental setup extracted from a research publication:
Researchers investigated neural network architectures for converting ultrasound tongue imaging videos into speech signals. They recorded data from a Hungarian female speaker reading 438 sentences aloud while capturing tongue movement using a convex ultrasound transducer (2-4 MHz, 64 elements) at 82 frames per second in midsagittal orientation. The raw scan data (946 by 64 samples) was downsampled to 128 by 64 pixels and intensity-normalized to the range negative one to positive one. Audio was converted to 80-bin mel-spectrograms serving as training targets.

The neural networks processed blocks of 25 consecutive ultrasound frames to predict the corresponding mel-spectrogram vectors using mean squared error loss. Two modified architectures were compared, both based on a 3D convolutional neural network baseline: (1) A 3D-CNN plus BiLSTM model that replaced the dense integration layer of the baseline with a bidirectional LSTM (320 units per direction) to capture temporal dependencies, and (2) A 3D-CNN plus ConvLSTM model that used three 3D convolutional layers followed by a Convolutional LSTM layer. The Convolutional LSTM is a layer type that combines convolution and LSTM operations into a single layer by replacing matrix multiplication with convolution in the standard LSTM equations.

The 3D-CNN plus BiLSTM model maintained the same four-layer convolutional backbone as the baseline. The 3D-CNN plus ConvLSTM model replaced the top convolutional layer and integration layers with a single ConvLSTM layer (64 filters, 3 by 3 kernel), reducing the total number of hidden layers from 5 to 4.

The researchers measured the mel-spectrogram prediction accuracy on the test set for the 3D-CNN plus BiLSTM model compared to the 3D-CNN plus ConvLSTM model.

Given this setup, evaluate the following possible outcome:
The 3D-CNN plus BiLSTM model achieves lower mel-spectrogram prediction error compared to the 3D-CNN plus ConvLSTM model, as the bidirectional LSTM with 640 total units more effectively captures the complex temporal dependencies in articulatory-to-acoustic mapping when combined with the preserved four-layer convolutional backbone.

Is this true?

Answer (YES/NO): NO